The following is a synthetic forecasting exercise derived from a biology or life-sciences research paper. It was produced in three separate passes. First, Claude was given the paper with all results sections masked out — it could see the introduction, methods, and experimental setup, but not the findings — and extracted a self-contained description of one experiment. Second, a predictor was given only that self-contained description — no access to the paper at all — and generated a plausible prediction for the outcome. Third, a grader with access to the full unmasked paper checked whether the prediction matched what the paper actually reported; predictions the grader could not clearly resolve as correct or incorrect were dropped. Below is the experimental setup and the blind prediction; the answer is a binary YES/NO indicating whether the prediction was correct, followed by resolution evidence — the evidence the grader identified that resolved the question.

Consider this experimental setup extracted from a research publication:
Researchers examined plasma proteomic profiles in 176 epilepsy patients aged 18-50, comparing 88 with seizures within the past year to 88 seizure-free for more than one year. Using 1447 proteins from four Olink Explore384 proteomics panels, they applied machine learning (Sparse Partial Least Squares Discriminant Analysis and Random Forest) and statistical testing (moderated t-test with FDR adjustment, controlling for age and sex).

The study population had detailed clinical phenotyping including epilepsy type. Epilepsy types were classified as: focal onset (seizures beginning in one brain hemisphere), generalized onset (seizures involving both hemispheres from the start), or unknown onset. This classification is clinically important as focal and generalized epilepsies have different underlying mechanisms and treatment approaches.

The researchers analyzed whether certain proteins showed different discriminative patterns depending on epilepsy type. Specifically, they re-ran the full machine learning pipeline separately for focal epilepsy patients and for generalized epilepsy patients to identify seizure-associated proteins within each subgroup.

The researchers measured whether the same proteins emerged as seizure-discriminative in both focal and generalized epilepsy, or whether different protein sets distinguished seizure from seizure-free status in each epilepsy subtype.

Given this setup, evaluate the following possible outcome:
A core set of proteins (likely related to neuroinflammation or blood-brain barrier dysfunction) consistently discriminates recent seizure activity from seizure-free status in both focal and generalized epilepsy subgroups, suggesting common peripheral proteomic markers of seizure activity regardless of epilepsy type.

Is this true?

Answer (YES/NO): YES